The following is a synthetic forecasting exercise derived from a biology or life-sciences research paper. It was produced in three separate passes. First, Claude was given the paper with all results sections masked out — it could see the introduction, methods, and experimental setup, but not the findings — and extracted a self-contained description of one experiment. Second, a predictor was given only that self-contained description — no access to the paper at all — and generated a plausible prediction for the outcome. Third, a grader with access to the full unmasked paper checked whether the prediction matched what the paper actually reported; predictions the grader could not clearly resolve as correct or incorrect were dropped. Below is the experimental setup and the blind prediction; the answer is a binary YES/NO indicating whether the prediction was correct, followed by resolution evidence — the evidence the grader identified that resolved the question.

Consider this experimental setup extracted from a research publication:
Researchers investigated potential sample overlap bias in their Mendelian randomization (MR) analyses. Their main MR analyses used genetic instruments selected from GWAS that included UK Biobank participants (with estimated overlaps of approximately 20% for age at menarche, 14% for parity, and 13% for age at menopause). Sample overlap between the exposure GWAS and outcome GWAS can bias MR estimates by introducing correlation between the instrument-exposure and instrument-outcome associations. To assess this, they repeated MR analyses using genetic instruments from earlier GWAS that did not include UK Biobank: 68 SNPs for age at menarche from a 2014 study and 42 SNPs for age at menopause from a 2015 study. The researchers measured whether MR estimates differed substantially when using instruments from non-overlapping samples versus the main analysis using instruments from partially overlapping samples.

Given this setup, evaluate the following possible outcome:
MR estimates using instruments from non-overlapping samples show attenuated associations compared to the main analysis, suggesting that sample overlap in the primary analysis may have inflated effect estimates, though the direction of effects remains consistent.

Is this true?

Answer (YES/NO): NO